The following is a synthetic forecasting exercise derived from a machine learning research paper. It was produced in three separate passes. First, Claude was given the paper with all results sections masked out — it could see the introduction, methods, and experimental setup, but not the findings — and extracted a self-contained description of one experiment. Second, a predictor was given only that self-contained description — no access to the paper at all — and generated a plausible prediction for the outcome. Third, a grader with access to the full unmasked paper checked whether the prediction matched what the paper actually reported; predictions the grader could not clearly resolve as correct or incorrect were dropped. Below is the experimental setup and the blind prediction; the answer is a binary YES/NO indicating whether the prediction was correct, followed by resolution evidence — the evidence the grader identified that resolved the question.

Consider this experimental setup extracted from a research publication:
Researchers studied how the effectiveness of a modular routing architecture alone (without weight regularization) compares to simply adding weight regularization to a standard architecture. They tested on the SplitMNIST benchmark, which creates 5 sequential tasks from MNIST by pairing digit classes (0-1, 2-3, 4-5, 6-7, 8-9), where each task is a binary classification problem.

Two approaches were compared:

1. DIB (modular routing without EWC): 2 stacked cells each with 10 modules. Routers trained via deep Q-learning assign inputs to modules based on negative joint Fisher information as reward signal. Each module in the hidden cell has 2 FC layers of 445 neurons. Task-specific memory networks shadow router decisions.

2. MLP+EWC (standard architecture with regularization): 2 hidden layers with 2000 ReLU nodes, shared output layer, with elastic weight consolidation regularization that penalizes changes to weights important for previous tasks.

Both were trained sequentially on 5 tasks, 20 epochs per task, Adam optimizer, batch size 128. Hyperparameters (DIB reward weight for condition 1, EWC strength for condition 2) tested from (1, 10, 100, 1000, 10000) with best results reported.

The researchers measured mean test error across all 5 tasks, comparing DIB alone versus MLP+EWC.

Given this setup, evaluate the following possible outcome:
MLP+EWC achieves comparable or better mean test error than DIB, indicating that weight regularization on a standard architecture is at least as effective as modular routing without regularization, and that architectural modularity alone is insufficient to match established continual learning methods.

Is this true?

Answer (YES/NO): NO